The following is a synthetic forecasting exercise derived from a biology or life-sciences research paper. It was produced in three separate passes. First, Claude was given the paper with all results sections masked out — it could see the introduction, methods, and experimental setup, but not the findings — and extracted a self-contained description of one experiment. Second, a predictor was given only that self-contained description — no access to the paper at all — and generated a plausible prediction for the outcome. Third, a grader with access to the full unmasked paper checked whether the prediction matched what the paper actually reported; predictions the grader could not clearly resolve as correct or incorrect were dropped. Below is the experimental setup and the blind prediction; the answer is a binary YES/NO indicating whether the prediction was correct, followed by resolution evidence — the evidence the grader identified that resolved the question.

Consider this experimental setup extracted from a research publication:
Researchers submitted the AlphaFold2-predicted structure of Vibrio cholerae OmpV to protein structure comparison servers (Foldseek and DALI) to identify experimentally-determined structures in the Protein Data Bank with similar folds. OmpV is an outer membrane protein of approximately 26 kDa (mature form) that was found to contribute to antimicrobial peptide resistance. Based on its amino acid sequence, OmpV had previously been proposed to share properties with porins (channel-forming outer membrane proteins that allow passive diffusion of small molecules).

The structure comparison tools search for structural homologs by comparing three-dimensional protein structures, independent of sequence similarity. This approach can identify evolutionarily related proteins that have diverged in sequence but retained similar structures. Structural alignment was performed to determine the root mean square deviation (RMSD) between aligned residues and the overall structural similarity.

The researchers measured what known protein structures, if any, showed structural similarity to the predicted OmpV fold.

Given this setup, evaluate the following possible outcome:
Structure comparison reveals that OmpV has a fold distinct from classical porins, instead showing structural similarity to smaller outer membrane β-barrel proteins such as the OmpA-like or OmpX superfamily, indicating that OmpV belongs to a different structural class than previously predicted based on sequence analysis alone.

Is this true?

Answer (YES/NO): NO